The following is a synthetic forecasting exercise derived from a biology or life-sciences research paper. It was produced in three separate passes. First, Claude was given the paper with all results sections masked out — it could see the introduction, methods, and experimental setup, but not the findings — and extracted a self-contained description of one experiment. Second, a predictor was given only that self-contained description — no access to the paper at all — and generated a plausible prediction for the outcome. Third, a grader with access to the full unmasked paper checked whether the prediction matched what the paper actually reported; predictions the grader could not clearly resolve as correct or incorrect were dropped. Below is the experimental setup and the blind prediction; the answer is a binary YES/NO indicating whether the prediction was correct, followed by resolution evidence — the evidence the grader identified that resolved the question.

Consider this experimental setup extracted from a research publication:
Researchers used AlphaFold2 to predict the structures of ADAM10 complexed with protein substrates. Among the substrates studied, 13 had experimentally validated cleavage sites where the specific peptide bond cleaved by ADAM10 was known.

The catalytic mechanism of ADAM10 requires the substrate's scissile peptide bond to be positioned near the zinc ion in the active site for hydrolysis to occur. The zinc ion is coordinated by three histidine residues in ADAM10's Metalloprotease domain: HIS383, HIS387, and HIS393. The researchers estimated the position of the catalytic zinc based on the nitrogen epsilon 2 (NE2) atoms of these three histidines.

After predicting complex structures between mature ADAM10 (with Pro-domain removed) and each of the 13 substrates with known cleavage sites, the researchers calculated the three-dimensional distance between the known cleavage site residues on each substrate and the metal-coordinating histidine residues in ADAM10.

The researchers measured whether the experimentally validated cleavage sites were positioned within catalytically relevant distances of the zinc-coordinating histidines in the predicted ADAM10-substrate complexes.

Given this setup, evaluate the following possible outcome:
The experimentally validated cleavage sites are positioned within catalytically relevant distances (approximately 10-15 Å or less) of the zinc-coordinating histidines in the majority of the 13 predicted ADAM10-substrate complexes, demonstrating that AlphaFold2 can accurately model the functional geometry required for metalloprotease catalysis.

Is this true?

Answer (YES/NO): NO